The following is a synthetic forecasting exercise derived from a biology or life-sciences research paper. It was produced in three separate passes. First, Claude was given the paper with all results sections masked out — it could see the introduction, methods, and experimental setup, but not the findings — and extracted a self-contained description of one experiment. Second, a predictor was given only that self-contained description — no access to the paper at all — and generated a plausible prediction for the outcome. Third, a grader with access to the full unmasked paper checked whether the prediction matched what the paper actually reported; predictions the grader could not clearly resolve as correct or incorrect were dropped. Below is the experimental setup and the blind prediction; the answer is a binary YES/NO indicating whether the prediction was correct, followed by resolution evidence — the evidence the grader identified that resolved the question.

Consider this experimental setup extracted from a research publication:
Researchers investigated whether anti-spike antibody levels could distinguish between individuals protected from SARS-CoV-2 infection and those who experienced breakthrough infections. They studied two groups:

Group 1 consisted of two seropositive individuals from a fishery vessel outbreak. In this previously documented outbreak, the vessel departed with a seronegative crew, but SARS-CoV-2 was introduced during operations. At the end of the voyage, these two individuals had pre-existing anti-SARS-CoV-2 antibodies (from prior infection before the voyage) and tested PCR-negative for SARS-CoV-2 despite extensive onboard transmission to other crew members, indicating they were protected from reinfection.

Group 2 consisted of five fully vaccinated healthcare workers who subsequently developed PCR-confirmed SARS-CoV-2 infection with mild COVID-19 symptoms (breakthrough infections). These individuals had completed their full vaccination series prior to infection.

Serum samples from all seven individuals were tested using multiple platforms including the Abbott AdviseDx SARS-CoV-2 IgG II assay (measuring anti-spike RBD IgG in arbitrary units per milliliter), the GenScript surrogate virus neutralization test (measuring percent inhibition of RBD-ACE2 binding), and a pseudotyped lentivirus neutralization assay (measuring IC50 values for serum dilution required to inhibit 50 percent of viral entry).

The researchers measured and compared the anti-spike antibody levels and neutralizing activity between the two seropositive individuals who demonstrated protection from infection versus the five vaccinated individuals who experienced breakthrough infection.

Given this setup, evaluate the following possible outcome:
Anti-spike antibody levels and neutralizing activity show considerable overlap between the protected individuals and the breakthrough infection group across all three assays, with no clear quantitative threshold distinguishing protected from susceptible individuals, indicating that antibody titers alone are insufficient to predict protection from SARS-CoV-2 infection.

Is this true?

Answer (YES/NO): YES